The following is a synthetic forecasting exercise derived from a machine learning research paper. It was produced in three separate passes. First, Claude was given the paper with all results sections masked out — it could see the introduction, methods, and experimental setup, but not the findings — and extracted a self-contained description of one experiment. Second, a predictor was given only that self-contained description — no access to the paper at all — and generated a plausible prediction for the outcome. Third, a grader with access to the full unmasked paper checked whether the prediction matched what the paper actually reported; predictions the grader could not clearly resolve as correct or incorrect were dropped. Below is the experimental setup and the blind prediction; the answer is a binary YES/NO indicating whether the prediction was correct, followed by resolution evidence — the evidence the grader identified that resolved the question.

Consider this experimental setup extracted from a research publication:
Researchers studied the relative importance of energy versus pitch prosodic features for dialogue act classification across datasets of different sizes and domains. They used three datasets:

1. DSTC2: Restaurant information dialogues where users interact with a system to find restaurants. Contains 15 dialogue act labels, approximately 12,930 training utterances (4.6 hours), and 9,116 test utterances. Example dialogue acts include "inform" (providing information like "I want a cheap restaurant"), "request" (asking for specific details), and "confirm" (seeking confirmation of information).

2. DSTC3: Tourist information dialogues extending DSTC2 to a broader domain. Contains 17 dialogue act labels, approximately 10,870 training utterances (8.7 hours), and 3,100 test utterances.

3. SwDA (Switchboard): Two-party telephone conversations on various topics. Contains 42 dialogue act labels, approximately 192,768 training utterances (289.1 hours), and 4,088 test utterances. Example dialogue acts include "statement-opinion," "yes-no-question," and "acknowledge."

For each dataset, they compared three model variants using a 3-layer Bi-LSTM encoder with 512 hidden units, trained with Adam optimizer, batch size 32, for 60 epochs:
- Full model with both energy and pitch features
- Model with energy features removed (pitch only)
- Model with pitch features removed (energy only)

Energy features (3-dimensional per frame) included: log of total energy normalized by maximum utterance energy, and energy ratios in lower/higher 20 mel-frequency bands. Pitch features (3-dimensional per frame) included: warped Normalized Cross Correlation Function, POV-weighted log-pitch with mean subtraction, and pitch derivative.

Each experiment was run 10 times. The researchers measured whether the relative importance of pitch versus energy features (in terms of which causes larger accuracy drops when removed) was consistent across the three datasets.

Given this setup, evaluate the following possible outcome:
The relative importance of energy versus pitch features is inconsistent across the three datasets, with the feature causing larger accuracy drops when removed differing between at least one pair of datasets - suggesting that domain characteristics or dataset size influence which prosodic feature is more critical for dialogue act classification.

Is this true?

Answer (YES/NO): NO